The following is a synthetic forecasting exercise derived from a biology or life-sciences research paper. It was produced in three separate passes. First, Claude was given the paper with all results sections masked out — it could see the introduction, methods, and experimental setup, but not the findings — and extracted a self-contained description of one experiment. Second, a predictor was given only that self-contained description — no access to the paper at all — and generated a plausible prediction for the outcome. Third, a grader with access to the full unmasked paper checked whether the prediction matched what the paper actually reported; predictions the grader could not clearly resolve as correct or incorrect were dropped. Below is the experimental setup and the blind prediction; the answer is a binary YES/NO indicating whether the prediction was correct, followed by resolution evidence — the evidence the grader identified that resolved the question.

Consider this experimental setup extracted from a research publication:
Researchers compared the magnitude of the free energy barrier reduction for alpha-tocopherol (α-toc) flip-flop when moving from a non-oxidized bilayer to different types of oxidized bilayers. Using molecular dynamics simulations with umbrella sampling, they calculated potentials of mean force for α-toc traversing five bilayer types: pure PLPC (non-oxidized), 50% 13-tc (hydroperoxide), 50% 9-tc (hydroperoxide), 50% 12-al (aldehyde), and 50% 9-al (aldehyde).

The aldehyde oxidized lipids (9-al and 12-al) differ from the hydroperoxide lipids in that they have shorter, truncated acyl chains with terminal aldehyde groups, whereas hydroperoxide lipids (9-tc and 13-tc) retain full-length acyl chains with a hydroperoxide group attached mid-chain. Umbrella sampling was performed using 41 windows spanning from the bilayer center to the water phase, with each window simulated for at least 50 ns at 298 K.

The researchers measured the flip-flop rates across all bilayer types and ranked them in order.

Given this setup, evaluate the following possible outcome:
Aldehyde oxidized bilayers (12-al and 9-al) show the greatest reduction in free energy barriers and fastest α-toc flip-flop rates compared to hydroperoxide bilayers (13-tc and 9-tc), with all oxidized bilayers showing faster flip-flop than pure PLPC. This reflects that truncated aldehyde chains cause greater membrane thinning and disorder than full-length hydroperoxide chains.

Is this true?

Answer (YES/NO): YES